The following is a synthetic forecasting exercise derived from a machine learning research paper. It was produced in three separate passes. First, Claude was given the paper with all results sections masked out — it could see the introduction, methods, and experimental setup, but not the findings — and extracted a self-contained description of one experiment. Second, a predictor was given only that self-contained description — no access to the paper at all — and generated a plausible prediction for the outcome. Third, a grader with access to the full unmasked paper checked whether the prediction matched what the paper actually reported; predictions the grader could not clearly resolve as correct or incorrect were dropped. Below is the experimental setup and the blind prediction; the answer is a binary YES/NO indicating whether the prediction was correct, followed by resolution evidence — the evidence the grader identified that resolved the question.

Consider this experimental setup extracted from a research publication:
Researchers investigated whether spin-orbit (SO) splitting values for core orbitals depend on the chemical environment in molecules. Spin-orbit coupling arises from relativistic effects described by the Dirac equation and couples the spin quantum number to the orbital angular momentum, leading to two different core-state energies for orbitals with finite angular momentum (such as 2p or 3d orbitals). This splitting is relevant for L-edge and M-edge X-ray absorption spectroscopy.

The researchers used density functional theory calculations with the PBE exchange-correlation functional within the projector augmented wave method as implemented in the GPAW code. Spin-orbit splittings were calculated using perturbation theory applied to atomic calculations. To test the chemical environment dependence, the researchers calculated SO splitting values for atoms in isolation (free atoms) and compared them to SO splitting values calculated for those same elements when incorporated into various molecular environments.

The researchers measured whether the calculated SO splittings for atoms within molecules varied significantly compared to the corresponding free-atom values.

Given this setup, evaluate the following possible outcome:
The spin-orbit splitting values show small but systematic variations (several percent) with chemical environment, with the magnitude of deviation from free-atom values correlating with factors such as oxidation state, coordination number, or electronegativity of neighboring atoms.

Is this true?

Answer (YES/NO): NO